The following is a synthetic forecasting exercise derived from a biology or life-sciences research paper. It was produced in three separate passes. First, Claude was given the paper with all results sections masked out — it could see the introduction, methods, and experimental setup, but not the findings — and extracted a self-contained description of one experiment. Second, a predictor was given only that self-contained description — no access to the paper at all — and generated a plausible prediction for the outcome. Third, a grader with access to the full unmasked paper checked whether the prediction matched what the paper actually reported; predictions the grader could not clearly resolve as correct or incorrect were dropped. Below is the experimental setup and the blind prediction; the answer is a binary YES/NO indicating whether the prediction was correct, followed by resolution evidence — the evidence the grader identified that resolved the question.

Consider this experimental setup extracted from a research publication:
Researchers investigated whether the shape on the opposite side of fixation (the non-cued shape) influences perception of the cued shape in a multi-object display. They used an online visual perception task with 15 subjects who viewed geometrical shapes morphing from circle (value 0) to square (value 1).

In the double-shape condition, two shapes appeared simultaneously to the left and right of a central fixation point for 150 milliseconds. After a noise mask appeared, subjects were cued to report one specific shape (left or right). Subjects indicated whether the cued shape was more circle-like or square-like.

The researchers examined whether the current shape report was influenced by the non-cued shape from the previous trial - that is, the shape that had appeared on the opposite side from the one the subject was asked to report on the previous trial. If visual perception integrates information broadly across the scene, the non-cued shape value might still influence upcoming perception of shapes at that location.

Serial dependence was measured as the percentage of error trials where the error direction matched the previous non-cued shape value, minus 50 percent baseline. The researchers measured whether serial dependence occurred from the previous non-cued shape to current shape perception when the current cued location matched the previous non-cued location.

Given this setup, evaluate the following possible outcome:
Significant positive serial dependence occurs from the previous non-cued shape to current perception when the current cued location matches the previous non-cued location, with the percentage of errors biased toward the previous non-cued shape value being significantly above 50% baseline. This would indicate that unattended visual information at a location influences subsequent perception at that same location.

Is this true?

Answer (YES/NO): YES